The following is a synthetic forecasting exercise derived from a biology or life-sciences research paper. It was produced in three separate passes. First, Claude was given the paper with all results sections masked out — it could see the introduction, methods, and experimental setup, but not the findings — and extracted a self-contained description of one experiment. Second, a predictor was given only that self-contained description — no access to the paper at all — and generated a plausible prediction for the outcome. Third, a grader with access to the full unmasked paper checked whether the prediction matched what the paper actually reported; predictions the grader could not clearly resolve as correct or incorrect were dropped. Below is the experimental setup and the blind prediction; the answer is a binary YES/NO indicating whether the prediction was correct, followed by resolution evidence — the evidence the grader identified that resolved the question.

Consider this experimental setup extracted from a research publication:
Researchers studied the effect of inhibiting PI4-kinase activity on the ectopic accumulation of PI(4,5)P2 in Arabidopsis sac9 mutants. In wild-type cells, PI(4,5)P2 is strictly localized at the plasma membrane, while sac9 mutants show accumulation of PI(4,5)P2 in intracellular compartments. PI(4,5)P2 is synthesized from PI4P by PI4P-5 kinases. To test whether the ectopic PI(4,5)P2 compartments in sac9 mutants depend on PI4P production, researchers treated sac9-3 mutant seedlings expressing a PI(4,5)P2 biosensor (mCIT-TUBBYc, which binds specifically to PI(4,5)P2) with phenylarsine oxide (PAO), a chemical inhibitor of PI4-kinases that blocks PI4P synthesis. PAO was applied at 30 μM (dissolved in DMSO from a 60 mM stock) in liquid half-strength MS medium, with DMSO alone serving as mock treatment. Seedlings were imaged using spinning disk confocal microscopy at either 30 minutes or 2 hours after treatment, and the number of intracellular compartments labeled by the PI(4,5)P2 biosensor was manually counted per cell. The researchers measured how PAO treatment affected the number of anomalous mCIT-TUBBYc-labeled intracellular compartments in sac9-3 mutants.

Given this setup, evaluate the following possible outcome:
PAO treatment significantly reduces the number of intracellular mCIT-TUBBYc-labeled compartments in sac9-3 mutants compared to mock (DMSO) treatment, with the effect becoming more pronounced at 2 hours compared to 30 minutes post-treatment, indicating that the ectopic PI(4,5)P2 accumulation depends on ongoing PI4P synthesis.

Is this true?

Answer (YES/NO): YES